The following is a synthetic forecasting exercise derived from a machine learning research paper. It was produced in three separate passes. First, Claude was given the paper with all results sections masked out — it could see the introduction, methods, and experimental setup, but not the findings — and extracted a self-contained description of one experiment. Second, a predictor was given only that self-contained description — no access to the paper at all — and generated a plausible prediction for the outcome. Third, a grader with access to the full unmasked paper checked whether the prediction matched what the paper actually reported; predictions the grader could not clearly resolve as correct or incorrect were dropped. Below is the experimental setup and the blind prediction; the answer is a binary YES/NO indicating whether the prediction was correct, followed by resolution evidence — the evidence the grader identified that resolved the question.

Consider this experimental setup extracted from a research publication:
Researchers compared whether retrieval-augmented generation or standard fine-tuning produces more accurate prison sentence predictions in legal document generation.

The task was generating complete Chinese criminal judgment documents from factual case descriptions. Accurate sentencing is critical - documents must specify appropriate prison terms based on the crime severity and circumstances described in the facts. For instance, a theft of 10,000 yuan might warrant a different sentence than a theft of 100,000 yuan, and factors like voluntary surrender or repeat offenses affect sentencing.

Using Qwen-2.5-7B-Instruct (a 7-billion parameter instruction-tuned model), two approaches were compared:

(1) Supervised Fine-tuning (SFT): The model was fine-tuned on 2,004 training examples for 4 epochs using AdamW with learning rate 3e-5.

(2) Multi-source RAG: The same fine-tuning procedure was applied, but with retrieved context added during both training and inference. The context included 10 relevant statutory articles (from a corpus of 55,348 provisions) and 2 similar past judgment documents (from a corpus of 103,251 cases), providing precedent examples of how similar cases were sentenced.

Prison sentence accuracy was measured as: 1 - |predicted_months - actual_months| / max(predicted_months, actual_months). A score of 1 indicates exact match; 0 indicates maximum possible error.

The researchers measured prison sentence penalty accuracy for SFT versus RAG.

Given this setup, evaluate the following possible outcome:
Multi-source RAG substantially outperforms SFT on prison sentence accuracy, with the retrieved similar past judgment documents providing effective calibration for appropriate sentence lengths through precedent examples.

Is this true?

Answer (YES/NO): NO